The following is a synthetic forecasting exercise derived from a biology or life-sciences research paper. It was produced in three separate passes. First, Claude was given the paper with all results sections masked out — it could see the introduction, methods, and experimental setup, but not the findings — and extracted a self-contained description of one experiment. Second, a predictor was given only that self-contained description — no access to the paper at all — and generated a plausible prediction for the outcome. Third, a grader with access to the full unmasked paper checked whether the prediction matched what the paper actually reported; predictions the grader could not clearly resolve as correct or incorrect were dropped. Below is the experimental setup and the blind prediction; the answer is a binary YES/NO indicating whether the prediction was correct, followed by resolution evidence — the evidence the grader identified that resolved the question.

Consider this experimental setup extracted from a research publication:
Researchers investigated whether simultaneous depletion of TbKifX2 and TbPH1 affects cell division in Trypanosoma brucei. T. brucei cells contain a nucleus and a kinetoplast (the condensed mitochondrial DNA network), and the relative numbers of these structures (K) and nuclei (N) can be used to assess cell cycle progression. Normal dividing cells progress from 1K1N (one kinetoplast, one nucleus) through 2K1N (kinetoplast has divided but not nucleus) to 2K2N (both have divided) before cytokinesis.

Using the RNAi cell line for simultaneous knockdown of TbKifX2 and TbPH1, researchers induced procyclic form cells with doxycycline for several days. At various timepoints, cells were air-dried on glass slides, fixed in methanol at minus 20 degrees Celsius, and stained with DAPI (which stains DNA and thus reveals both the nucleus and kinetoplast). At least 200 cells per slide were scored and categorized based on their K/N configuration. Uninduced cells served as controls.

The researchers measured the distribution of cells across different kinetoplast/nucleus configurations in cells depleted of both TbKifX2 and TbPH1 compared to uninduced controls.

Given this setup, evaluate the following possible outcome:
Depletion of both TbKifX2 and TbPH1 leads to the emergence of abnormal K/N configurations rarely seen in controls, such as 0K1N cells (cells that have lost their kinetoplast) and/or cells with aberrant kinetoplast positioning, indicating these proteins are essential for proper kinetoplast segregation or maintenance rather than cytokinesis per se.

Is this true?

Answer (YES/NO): NO